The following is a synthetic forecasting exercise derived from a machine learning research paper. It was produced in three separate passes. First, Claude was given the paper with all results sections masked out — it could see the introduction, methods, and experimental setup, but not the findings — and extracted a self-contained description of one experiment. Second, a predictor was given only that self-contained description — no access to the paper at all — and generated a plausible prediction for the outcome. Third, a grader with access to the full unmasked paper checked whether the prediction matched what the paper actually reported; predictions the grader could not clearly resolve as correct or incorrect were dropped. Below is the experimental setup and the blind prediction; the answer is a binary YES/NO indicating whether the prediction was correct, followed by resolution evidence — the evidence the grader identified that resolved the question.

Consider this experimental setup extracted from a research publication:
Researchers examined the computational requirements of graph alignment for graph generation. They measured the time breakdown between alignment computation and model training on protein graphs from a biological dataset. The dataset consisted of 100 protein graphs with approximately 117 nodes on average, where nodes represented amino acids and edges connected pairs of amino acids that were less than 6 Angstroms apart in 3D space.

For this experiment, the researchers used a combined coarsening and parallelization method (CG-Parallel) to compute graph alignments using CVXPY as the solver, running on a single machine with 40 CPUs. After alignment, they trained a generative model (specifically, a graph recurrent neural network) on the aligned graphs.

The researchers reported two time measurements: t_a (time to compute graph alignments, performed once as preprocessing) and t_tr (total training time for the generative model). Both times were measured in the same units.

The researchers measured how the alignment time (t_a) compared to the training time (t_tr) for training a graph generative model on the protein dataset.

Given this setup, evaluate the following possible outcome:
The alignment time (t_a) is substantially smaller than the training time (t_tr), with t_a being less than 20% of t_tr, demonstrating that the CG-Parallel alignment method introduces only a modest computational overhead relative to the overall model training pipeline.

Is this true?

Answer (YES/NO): YES